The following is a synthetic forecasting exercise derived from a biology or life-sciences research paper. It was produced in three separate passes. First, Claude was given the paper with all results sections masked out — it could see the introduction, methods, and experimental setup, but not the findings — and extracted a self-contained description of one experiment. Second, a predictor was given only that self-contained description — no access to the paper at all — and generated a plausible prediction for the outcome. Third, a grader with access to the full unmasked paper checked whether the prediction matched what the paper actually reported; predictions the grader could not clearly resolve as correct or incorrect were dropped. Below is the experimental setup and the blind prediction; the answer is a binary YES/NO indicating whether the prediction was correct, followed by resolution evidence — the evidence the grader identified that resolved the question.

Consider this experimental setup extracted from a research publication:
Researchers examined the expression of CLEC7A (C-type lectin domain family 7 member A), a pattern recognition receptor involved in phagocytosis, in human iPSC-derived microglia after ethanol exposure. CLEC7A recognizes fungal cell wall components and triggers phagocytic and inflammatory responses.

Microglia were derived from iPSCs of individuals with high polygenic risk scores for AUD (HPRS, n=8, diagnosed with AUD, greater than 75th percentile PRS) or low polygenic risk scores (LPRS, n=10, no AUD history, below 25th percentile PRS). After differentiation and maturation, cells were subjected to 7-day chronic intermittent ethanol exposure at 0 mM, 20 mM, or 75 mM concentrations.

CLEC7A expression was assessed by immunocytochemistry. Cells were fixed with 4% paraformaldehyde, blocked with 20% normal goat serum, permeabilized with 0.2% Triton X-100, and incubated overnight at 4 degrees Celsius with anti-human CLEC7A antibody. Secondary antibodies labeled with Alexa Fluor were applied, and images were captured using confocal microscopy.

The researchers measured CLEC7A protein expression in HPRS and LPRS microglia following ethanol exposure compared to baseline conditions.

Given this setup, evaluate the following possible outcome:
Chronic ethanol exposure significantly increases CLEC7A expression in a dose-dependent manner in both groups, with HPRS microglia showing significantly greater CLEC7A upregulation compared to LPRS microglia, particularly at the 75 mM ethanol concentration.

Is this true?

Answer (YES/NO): NO